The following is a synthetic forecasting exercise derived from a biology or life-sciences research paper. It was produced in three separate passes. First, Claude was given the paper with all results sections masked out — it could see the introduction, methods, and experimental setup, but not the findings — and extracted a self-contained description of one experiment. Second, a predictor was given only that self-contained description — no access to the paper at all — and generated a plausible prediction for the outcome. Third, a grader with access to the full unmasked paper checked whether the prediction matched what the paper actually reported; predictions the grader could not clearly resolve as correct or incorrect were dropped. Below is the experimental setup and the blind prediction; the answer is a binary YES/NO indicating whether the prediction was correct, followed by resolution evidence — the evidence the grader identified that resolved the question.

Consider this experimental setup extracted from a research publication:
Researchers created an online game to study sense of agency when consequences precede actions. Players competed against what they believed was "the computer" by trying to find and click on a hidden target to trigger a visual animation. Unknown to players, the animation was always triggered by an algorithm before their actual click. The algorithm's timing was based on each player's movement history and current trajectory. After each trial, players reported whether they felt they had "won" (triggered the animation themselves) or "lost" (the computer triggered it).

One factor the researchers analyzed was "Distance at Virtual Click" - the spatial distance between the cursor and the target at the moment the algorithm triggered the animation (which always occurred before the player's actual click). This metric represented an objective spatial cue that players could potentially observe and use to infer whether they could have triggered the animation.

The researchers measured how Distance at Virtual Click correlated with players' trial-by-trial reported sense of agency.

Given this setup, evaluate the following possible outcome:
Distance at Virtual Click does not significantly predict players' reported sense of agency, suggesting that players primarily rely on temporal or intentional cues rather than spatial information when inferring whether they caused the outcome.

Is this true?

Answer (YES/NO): NO